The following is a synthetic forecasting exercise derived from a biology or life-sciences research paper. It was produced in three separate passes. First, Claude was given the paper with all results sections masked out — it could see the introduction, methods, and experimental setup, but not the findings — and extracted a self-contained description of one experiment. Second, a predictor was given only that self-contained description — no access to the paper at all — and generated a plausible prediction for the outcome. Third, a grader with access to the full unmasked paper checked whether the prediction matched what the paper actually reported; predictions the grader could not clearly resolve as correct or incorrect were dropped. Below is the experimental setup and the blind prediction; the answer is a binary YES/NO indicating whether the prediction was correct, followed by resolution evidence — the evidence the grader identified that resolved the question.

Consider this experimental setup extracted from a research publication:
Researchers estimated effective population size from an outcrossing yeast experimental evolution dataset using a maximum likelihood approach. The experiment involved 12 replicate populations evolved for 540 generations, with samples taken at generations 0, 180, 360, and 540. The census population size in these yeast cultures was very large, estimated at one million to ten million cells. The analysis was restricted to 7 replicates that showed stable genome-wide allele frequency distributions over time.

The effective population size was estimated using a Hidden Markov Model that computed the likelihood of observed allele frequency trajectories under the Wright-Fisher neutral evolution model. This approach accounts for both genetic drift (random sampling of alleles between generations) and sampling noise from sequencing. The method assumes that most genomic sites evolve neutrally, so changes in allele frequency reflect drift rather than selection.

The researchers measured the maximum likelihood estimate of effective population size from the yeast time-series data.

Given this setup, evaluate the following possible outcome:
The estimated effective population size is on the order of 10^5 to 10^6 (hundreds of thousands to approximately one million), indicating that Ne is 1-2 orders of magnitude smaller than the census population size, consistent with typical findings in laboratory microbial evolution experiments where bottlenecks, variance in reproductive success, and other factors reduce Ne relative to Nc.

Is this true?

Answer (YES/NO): NO